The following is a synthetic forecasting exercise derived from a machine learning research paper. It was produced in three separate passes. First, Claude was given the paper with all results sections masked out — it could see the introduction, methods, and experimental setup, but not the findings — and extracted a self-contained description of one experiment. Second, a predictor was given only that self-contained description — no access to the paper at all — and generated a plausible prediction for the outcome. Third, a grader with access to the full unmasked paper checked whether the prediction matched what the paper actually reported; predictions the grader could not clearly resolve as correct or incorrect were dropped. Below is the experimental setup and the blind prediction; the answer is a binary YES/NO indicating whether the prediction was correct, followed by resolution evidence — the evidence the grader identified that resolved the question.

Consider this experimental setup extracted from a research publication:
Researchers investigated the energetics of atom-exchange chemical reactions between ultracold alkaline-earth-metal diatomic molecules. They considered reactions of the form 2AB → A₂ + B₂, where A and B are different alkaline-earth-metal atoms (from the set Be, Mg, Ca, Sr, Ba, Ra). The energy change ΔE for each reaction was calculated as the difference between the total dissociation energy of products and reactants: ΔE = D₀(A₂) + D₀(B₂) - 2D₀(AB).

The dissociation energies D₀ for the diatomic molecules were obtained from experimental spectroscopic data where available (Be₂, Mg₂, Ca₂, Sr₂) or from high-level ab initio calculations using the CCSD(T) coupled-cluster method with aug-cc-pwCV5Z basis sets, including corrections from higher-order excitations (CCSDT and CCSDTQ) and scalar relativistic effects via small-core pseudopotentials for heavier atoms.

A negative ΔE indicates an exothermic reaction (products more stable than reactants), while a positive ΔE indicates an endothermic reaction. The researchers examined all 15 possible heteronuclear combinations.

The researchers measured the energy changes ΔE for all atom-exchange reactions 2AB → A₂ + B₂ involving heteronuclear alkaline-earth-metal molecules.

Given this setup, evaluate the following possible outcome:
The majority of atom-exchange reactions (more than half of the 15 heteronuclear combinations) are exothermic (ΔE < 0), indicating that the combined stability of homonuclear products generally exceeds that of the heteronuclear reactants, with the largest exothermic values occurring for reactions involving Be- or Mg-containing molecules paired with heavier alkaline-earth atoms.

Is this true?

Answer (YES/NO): YES